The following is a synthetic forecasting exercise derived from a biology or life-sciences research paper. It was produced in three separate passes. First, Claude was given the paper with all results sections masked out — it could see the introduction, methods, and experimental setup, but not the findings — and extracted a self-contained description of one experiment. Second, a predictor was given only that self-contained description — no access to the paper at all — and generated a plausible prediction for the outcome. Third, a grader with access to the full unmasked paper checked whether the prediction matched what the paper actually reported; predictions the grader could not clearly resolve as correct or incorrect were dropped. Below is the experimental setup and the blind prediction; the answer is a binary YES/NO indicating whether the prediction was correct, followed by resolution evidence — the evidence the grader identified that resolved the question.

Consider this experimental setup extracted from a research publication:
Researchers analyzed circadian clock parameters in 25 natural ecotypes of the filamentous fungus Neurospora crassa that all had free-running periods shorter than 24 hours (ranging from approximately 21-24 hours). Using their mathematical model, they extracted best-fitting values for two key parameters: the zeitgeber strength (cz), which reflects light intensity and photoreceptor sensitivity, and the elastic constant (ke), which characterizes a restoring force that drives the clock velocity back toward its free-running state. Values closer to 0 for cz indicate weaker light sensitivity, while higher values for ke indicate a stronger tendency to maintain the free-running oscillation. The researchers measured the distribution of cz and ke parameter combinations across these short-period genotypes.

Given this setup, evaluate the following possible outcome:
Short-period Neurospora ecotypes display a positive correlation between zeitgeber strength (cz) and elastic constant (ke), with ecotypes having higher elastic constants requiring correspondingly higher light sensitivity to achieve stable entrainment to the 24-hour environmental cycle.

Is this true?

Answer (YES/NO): NO